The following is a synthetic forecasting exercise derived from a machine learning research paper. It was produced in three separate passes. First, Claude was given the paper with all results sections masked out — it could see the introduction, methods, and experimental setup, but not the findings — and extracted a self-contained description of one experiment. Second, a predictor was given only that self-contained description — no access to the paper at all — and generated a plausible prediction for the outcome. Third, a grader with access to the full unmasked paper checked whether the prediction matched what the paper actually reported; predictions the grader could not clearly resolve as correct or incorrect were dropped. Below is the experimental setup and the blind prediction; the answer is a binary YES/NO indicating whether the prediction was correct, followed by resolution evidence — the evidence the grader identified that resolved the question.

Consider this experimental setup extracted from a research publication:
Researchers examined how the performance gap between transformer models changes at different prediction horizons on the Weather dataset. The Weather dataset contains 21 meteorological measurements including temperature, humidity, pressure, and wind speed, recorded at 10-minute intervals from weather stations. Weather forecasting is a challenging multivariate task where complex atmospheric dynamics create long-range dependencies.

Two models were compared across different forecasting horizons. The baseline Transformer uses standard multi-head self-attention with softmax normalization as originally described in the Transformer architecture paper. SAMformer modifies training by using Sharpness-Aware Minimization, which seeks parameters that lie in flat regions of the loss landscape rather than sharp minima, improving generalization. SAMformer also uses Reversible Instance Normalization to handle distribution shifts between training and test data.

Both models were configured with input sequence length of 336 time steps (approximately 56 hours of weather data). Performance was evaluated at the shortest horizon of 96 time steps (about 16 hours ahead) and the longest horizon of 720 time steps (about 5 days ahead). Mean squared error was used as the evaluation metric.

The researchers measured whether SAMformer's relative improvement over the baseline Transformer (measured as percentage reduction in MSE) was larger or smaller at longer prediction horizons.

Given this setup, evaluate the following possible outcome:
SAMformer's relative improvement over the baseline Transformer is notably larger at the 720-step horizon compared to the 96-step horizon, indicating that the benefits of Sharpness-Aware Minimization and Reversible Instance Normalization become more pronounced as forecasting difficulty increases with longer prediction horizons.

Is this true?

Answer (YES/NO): NO